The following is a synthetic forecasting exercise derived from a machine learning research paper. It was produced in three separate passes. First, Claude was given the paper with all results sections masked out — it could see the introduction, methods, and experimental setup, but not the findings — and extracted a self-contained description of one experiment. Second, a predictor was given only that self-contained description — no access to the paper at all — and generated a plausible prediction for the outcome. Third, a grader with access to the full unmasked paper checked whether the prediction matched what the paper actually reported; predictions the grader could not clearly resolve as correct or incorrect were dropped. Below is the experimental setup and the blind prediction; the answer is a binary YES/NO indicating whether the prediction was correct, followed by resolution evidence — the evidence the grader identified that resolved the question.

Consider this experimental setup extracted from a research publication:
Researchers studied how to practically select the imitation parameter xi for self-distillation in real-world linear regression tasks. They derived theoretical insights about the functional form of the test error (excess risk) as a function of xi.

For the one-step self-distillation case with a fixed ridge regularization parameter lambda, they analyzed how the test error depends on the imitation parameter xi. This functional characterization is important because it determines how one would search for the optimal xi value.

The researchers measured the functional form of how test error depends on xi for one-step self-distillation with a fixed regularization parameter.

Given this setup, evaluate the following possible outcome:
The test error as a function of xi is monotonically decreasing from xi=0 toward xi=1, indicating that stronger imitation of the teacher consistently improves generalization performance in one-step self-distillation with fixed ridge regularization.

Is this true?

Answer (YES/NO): NO